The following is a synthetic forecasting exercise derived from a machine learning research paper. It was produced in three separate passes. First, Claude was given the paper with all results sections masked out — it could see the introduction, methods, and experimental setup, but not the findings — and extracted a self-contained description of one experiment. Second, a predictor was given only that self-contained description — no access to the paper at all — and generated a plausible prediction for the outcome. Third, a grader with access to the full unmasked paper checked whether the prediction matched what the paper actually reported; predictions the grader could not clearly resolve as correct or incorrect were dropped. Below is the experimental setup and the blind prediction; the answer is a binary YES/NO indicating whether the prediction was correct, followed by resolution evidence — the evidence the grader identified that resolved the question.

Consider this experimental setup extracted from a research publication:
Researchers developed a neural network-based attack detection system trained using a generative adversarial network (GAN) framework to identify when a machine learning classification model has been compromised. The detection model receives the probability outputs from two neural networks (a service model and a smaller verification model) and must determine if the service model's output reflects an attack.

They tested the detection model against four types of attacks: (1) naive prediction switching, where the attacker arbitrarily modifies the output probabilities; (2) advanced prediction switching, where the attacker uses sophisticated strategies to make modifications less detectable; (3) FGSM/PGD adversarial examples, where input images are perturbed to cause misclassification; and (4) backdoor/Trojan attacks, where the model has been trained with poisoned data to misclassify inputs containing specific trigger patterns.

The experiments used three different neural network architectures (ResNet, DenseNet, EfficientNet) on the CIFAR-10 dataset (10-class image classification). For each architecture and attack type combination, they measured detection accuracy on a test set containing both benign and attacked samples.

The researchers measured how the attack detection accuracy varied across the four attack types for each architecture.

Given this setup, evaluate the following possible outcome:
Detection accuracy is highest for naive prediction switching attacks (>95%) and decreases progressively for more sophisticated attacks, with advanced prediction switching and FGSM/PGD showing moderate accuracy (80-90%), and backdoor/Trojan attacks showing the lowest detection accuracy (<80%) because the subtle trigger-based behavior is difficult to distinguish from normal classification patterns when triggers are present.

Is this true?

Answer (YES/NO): NO